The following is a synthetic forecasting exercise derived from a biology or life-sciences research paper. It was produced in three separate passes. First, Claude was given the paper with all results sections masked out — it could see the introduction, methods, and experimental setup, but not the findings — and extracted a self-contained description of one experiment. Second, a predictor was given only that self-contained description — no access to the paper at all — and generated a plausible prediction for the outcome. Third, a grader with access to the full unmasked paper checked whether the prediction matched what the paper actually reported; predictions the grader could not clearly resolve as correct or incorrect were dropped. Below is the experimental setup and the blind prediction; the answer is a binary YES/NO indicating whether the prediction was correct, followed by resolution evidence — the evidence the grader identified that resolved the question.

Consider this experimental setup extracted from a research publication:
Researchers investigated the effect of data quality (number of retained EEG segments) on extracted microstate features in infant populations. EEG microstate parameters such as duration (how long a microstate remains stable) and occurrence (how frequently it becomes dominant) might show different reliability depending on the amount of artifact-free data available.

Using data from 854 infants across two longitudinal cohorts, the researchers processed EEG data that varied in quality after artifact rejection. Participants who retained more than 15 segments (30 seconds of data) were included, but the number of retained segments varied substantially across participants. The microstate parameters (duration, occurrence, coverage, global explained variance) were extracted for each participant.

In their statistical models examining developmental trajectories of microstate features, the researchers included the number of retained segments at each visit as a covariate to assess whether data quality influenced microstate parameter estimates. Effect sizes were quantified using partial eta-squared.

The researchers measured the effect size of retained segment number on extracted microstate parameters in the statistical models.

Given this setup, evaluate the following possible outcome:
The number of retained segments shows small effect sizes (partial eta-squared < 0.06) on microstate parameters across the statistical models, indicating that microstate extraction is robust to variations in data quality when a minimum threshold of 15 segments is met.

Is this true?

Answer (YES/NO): YES